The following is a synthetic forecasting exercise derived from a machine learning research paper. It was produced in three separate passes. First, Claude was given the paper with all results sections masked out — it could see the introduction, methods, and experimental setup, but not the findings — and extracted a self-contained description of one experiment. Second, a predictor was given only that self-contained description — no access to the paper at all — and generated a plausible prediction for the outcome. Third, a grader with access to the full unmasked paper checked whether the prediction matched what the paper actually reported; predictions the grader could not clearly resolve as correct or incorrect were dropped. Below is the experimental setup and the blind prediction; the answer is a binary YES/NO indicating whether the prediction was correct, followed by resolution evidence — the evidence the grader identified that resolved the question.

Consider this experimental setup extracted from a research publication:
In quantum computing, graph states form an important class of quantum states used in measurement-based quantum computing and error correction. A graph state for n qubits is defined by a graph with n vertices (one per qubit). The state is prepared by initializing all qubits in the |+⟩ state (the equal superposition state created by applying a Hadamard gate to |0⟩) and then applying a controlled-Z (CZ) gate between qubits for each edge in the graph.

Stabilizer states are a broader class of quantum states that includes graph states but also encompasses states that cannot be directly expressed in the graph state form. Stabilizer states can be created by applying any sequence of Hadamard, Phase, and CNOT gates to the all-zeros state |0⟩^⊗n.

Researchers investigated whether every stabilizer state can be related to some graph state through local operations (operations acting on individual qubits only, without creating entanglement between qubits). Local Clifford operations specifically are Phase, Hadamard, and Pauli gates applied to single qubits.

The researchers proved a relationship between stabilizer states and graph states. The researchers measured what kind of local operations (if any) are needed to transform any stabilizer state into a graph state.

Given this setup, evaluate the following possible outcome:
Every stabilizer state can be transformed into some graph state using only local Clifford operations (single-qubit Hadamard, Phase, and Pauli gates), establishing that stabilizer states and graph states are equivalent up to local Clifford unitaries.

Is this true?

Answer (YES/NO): YES